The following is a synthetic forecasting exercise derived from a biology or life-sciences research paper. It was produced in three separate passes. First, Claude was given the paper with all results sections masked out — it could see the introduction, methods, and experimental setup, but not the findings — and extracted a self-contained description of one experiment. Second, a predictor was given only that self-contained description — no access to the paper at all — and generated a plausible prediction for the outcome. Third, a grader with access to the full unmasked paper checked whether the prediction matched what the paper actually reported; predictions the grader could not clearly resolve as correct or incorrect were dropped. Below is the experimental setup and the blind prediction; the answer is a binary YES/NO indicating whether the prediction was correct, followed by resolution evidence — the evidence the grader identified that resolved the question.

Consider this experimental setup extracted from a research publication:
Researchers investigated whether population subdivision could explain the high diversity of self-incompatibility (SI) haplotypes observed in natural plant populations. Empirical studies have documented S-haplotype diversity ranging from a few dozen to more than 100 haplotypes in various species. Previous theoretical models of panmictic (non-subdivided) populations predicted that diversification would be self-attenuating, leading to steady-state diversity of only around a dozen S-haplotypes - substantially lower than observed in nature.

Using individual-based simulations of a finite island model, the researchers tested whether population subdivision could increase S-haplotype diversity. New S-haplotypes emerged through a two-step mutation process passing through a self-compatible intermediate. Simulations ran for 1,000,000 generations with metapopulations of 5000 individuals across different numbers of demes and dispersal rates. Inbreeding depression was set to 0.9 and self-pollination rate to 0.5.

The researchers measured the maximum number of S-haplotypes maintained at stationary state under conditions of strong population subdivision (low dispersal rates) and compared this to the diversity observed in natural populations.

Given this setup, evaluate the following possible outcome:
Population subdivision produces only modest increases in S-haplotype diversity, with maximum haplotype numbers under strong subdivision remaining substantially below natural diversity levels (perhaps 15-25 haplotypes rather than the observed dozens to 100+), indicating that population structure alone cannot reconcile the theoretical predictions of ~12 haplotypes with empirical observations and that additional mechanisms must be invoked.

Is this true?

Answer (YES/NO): YES